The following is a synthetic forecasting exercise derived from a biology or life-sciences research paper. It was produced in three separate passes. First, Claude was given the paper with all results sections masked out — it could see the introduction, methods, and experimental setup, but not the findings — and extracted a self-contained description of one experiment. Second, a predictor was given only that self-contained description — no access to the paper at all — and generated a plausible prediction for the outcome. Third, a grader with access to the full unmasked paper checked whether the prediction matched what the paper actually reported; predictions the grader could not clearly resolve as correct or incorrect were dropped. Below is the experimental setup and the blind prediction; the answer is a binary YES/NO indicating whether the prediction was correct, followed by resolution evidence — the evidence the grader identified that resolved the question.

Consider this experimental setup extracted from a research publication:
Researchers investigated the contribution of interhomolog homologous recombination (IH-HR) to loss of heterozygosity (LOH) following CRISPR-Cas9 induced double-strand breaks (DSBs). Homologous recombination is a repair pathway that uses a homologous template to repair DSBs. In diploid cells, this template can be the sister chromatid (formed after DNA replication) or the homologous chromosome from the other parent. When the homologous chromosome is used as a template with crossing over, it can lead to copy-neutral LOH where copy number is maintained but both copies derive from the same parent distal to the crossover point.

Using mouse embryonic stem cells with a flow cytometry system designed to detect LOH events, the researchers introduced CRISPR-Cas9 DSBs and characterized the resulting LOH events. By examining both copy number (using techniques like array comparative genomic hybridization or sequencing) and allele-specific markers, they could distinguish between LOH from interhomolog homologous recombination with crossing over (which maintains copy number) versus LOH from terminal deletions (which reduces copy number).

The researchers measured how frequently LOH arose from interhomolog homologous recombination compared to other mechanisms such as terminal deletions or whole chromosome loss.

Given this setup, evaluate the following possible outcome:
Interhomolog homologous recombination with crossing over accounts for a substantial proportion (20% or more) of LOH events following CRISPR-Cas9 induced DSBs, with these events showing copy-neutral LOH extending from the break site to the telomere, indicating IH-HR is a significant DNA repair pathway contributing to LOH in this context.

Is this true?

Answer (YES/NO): NO